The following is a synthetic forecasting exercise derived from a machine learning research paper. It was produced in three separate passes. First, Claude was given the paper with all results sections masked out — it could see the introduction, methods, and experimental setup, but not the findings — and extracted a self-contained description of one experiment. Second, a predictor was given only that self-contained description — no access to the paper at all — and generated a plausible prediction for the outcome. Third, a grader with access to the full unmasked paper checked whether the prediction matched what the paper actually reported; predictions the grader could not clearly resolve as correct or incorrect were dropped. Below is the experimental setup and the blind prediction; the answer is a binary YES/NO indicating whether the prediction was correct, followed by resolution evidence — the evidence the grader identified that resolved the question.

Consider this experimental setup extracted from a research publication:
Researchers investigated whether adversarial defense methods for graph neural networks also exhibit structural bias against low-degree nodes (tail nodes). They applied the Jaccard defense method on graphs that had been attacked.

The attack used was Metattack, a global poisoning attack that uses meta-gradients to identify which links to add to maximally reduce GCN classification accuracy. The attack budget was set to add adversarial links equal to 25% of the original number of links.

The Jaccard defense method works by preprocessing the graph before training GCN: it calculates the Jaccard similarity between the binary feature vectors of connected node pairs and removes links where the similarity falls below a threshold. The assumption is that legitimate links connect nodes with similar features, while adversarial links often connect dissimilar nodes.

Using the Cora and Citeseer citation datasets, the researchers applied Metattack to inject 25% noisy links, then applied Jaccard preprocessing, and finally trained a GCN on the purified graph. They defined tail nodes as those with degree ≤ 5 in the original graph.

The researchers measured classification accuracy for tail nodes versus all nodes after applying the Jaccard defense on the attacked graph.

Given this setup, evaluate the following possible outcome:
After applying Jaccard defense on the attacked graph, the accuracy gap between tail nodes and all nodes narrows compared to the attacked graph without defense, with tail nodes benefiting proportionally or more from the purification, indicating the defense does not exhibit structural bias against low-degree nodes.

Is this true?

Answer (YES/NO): NO